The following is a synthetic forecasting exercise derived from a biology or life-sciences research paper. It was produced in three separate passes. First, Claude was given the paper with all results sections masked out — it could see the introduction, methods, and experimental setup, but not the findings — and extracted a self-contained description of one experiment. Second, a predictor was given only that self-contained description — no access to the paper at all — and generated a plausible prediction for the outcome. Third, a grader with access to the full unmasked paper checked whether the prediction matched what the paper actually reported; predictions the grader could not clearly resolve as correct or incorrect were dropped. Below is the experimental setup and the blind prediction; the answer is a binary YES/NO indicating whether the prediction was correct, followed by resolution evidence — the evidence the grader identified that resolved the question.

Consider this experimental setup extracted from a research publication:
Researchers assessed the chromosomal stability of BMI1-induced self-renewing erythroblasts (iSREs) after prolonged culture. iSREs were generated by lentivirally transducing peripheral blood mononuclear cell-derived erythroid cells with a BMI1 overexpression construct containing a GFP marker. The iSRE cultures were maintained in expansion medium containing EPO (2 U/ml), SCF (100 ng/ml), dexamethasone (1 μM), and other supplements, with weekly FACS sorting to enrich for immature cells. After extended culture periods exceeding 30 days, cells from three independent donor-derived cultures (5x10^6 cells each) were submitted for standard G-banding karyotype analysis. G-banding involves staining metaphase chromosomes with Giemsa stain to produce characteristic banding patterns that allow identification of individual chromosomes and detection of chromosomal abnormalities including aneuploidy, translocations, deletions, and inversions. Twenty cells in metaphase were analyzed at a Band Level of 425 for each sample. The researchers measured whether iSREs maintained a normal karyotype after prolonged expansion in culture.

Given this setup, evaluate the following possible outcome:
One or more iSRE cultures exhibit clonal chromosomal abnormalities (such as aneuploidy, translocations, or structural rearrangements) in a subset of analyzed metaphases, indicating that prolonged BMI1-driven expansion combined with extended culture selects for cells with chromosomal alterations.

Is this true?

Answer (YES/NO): NO